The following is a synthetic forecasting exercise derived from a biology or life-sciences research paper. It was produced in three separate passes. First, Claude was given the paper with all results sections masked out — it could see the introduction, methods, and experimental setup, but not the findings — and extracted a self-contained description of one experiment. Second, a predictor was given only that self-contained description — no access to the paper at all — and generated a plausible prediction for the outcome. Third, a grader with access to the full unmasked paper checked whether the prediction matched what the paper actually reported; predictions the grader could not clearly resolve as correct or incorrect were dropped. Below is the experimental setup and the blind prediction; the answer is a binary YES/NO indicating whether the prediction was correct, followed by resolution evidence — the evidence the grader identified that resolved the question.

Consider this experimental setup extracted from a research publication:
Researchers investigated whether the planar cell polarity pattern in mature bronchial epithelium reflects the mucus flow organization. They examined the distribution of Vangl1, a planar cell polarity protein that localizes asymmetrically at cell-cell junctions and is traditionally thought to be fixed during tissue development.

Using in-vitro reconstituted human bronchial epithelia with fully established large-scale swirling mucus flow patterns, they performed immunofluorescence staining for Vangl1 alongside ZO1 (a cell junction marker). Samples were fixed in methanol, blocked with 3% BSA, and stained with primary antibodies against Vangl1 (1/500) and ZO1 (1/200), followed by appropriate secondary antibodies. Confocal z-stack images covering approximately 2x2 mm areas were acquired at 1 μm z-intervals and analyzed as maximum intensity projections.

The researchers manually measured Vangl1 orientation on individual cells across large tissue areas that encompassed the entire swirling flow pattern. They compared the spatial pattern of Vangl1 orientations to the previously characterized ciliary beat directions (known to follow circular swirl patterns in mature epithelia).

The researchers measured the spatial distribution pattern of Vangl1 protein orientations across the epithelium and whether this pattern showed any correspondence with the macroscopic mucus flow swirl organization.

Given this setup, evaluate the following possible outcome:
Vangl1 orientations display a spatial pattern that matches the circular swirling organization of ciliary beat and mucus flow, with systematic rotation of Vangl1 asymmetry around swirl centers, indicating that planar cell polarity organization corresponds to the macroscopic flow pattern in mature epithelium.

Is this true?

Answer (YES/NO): YES